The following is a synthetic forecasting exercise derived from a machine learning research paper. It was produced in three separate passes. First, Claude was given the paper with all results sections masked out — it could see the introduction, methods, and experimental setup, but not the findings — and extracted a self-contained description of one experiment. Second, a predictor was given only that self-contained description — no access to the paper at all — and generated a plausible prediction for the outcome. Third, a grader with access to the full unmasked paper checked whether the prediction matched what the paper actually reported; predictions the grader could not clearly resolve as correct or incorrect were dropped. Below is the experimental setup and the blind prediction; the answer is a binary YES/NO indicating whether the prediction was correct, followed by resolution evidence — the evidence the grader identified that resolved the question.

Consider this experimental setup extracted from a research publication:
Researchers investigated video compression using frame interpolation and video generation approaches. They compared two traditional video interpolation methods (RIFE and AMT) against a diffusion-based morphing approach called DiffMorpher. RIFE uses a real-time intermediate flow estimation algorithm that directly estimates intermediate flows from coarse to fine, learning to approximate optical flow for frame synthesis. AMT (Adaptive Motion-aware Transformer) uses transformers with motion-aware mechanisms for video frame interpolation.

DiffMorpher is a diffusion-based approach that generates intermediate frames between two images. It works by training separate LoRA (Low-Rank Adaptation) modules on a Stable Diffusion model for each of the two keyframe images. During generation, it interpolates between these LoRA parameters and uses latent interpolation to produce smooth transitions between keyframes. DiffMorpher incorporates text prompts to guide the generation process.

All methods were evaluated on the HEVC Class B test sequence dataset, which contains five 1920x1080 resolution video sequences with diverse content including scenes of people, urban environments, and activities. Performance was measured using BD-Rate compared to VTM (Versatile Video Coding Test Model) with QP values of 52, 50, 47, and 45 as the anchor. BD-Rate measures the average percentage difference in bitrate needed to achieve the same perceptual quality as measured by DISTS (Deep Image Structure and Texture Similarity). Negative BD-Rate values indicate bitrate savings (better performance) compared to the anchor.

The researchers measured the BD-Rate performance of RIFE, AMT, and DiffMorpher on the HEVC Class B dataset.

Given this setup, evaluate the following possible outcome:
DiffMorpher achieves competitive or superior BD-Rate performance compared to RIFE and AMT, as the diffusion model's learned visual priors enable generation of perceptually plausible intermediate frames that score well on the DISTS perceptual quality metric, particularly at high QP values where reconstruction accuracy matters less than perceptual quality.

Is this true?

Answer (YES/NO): YES